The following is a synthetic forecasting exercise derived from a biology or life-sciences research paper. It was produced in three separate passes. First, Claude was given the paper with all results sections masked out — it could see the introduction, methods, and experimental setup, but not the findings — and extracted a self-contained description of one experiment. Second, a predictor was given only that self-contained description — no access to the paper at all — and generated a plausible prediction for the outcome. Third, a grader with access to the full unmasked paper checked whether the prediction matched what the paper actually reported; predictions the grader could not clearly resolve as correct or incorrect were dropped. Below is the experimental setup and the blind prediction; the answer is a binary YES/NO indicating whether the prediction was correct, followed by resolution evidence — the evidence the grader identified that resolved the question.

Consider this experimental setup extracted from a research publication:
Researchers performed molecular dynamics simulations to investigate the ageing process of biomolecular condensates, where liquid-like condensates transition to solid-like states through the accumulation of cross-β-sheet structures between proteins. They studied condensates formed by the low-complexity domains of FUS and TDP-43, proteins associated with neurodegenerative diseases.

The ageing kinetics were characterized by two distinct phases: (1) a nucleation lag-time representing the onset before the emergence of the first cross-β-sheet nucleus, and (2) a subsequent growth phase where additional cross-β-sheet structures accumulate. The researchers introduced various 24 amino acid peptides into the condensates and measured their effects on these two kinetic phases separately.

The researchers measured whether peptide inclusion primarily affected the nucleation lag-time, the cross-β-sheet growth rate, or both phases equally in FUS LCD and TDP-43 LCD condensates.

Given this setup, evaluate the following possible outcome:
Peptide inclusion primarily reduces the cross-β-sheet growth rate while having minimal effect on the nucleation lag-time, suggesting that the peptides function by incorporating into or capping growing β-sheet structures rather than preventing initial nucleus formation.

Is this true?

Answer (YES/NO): NO